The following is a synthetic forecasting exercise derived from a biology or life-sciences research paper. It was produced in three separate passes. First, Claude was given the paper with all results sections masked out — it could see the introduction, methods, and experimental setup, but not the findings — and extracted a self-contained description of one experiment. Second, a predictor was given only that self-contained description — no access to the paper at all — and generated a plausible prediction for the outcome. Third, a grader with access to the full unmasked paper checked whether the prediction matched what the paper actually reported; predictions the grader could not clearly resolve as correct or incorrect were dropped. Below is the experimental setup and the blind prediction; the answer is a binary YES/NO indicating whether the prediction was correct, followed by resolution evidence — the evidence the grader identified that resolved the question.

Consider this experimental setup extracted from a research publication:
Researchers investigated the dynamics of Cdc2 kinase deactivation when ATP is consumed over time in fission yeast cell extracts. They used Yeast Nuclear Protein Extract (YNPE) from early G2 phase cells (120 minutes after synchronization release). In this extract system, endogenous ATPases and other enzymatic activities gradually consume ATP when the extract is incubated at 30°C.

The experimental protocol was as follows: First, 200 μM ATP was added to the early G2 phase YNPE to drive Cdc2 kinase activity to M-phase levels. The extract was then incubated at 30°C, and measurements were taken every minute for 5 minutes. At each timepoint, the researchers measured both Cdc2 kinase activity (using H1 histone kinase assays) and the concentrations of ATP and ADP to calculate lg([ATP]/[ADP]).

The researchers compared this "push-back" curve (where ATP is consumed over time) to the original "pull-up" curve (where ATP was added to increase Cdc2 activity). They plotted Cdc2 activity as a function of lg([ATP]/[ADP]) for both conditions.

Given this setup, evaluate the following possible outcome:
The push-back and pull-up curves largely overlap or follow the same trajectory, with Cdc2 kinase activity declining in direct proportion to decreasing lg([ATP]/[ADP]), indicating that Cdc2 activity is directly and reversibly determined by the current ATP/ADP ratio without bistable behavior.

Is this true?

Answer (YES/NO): YES